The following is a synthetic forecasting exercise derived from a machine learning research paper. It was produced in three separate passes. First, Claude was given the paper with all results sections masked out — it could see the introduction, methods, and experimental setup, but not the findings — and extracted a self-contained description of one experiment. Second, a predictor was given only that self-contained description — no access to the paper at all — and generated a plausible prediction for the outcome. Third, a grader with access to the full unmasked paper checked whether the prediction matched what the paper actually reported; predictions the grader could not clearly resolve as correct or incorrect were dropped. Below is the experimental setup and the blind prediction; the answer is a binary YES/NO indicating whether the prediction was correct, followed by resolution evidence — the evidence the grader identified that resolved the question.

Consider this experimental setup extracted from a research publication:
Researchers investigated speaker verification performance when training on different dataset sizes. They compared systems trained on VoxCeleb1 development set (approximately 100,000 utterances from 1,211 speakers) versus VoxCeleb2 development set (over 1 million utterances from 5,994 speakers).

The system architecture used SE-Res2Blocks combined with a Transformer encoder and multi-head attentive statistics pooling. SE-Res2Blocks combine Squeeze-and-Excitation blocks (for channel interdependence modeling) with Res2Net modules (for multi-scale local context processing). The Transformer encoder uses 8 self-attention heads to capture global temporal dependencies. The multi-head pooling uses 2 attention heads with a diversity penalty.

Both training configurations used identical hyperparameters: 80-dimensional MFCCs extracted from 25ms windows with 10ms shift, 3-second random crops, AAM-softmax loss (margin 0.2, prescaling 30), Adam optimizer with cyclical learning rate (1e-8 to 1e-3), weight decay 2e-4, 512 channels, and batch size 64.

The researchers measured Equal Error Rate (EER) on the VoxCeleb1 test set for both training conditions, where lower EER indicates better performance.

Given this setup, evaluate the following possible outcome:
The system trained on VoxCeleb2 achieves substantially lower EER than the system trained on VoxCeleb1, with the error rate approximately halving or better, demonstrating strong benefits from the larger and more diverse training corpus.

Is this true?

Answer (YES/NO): YES